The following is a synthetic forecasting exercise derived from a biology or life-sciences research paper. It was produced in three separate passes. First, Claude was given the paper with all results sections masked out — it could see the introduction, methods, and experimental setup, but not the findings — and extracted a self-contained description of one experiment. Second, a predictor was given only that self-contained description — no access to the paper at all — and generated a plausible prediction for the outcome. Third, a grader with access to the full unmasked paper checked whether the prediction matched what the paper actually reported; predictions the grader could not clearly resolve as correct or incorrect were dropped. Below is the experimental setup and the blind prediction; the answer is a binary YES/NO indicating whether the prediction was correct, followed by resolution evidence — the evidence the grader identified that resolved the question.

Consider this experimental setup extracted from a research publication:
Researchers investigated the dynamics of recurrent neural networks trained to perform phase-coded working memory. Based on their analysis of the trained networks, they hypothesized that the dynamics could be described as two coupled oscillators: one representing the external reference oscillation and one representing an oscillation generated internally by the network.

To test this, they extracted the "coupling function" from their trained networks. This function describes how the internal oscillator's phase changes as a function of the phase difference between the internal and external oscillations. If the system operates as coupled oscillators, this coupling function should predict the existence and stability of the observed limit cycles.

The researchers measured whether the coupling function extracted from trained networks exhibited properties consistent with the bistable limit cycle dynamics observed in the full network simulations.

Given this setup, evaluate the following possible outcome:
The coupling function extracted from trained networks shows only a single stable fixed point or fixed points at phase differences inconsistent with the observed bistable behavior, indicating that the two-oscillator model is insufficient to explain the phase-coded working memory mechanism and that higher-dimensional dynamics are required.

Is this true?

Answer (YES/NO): NO